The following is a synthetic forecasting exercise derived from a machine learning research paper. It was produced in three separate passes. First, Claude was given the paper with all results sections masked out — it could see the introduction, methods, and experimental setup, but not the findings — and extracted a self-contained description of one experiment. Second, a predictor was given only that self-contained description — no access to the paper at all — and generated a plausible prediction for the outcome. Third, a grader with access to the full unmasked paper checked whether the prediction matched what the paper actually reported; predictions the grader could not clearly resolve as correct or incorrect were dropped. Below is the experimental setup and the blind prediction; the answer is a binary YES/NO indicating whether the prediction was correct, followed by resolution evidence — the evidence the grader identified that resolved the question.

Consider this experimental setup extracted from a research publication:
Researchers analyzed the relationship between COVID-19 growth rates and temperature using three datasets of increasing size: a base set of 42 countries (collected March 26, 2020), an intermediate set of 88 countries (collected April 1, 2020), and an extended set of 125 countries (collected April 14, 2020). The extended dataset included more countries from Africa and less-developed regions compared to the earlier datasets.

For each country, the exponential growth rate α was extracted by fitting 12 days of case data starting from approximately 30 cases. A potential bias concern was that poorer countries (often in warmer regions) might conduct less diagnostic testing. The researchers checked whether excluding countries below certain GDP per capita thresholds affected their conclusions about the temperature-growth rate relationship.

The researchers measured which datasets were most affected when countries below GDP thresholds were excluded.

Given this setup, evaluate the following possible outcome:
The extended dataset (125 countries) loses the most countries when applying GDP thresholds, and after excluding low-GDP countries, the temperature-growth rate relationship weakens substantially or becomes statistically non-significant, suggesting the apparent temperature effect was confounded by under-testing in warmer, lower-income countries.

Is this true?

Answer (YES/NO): NO